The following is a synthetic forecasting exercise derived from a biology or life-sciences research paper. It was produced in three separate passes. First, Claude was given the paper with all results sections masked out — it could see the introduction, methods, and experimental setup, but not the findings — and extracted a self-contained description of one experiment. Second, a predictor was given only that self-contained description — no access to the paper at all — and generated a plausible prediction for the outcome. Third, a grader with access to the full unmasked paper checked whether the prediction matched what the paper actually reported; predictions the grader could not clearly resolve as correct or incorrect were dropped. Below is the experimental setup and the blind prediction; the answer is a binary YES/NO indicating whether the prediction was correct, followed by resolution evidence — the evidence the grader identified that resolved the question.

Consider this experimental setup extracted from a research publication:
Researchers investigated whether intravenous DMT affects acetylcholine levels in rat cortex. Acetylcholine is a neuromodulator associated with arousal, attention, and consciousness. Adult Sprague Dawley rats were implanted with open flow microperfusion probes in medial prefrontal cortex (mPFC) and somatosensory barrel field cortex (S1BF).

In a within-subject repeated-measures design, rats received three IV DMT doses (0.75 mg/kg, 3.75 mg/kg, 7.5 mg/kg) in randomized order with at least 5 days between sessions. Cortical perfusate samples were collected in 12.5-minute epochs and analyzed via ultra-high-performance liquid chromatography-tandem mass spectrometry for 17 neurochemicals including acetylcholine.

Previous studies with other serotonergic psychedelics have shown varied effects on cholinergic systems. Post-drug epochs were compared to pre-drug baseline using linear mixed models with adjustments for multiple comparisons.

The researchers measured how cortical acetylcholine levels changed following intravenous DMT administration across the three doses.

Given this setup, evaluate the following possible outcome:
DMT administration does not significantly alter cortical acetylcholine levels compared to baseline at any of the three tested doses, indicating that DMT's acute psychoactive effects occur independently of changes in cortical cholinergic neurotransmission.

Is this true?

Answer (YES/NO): YES